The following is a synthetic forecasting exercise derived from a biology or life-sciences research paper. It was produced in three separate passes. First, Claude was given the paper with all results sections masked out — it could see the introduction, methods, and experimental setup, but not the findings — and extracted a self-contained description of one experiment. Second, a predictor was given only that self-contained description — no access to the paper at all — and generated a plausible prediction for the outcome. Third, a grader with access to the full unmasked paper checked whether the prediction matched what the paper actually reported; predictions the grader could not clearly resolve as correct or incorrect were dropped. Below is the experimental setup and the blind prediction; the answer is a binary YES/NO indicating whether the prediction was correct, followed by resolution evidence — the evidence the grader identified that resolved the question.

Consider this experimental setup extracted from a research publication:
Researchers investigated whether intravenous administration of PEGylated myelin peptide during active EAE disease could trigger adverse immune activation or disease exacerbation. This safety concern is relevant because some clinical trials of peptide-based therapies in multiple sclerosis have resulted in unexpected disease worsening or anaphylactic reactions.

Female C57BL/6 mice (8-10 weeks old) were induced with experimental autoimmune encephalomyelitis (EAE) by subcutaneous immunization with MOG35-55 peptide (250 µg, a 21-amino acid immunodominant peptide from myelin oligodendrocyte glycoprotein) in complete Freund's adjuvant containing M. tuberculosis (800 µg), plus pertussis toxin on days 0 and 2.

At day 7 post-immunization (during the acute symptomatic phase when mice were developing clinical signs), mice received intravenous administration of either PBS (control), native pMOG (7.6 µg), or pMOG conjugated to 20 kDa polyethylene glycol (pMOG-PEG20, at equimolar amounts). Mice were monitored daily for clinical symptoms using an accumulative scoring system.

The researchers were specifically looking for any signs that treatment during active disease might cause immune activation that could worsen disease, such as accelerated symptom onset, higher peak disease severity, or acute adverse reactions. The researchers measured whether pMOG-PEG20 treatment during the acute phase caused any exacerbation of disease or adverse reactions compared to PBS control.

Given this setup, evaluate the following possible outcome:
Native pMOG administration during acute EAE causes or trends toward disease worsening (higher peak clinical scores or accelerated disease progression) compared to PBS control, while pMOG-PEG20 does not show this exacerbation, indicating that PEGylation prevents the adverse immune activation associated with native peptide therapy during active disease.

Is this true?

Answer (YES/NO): NO